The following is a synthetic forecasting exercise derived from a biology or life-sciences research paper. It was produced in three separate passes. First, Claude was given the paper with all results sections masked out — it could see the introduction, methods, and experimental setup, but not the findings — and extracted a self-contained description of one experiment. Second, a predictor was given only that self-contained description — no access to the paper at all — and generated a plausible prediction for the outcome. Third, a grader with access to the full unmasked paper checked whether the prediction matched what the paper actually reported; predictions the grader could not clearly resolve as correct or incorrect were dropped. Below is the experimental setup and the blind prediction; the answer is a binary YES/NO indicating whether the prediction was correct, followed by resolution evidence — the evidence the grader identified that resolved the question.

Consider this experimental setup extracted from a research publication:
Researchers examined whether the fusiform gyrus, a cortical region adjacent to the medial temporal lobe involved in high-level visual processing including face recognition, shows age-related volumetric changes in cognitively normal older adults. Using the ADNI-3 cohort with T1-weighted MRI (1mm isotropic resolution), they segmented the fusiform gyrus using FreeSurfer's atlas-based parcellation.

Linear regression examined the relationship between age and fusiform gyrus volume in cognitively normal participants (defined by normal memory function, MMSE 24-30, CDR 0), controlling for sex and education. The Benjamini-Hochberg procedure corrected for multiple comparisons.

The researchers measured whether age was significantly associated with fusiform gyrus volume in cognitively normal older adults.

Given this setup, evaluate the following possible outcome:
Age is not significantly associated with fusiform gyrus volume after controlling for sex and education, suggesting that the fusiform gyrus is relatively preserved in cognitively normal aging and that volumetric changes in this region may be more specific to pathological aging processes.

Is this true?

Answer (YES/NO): NO